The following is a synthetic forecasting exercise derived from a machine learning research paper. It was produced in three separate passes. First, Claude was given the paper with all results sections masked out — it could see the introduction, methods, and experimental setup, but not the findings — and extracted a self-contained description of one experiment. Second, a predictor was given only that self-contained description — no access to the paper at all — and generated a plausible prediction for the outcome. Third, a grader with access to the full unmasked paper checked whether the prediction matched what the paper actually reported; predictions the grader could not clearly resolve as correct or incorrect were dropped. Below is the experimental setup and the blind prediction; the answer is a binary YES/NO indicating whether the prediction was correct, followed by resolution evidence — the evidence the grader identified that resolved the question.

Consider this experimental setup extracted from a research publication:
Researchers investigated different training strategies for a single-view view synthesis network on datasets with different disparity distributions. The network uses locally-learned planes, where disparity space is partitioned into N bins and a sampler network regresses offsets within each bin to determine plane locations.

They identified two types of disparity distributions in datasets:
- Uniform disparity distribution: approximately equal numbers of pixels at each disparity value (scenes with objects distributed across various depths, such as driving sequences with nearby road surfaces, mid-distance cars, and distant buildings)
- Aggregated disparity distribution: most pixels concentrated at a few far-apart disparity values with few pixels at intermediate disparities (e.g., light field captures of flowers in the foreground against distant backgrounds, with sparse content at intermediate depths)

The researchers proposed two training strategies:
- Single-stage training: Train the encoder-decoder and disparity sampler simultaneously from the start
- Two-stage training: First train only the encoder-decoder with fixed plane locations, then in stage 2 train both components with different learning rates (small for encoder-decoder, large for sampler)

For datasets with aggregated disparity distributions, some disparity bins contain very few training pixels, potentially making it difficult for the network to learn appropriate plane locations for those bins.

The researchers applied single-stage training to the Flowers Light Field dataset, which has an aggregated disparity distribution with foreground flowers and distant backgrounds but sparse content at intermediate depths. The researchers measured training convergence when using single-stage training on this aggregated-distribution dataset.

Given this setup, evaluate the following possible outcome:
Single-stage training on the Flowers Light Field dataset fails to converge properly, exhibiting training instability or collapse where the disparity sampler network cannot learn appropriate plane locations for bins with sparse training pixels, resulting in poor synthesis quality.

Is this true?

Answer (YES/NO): YES